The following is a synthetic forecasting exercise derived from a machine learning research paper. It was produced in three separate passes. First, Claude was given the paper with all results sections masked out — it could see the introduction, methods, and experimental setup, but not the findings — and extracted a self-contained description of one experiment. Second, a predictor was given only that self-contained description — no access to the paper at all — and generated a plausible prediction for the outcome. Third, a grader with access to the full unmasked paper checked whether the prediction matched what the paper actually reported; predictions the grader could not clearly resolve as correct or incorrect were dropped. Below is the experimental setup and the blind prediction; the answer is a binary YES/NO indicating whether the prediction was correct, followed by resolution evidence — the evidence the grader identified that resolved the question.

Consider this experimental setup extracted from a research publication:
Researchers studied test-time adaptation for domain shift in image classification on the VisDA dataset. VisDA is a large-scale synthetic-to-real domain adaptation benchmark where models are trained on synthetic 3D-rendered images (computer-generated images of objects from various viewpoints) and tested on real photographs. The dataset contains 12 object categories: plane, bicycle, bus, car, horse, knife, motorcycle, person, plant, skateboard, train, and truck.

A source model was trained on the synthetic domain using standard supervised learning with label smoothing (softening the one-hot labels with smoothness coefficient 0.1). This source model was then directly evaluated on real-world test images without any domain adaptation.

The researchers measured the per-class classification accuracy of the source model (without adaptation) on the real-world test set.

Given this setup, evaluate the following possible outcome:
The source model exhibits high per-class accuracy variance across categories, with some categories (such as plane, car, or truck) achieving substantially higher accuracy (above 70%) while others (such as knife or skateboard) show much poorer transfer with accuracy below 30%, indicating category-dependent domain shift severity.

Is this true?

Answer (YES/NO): NO